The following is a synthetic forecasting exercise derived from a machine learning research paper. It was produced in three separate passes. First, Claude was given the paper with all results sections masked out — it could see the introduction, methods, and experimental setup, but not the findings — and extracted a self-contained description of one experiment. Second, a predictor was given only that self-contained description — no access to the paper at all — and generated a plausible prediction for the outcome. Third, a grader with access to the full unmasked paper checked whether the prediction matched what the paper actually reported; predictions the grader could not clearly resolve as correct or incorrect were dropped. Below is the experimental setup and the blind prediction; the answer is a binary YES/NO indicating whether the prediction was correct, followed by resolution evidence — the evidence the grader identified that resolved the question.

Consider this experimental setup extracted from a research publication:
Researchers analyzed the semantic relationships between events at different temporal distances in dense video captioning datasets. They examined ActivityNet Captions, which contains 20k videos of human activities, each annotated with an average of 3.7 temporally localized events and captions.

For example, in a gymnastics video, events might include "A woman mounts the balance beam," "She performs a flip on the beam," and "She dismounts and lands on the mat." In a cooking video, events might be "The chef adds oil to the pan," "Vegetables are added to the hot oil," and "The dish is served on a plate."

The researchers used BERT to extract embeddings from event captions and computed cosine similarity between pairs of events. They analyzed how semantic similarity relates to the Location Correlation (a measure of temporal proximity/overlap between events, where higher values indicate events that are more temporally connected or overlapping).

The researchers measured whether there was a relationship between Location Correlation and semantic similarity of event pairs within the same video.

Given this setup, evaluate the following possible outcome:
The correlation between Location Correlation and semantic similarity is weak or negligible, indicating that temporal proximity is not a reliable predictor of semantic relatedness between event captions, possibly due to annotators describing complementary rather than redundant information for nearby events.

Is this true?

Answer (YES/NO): NO